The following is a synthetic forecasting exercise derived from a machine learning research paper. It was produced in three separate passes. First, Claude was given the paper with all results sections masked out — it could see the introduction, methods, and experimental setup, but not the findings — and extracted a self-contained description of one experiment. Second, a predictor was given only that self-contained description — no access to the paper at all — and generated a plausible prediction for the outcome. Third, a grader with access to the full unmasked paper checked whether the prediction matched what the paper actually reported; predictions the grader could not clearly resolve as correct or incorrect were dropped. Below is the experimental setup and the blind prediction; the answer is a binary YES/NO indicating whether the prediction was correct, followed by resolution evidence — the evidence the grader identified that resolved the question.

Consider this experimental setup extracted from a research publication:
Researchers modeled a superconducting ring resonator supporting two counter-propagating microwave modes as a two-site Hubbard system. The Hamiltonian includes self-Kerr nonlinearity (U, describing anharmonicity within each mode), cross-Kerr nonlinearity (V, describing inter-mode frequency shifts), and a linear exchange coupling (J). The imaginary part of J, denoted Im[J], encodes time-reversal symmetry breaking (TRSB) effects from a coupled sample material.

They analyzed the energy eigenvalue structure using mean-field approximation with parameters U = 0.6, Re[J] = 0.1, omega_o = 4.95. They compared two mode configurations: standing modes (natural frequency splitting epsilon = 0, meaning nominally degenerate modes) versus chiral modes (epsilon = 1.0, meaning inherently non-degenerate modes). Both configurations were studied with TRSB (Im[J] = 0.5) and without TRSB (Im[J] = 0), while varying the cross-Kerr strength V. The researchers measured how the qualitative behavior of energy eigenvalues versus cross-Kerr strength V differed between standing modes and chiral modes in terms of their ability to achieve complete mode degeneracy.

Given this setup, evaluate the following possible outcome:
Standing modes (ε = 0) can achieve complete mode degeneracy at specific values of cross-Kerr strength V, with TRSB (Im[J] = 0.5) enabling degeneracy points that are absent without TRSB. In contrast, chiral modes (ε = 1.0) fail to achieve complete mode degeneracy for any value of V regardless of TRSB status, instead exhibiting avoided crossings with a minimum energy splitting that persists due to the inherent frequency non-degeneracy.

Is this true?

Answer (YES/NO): NO